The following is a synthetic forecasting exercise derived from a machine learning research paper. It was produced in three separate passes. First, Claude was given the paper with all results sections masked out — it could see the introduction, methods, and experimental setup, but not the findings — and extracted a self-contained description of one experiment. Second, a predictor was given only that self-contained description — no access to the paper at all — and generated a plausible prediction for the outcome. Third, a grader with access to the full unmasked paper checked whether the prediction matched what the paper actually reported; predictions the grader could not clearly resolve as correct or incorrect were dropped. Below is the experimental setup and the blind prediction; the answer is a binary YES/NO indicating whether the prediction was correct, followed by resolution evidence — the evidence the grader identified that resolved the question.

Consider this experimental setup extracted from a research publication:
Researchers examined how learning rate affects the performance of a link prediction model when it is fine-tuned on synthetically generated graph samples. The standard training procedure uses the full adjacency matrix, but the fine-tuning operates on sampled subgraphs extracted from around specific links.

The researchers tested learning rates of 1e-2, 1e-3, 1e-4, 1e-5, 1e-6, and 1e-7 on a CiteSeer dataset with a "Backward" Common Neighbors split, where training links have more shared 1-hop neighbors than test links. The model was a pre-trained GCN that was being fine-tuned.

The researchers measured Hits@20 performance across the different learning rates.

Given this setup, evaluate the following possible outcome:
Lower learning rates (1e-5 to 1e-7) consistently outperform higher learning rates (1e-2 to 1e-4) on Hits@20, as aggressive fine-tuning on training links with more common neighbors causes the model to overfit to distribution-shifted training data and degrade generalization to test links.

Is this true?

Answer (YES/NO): YES